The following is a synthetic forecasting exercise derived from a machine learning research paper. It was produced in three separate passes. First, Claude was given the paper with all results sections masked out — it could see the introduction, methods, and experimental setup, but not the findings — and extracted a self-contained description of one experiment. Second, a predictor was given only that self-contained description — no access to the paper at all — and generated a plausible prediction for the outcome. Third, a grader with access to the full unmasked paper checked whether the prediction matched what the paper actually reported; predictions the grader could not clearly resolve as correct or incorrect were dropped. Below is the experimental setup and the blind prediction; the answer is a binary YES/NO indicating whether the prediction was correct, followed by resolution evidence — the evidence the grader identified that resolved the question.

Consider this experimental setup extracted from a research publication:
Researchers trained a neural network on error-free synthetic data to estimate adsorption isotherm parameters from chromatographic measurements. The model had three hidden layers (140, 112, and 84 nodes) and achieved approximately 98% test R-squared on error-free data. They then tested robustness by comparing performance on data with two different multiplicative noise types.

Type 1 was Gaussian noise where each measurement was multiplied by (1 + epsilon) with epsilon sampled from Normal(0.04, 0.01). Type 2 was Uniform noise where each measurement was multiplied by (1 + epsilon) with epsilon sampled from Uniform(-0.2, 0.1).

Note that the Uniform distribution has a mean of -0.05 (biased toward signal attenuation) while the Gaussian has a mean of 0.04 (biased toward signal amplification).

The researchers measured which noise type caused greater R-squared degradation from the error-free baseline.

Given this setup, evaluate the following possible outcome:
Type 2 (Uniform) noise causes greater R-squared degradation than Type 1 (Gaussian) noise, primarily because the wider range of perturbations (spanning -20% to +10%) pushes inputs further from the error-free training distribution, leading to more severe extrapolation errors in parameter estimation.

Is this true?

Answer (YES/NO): YES